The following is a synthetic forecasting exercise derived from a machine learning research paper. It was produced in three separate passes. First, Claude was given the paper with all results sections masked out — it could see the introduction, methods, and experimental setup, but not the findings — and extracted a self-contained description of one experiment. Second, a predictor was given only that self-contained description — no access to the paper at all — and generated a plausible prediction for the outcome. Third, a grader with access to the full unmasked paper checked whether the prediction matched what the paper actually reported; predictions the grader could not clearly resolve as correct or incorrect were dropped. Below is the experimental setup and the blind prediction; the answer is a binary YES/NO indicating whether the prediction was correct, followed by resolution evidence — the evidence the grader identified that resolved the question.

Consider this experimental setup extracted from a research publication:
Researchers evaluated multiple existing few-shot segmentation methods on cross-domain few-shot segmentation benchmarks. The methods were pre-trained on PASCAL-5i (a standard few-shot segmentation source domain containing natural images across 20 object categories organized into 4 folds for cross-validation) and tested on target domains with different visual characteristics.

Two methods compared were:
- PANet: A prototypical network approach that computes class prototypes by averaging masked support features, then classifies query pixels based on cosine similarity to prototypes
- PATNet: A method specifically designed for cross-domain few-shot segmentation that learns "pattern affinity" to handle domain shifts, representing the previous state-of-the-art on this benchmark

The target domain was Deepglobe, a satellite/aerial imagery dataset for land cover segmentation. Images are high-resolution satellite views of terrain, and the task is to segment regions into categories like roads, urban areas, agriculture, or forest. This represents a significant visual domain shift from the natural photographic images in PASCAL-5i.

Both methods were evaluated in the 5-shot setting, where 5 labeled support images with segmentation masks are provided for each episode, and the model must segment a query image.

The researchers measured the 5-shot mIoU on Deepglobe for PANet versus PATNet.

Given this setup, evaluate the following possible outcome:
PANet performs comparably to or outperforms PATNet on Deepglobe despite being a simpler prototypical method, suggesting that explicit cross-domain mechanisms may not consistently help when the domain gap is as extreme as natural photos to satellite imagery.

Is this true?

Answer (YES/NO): YES